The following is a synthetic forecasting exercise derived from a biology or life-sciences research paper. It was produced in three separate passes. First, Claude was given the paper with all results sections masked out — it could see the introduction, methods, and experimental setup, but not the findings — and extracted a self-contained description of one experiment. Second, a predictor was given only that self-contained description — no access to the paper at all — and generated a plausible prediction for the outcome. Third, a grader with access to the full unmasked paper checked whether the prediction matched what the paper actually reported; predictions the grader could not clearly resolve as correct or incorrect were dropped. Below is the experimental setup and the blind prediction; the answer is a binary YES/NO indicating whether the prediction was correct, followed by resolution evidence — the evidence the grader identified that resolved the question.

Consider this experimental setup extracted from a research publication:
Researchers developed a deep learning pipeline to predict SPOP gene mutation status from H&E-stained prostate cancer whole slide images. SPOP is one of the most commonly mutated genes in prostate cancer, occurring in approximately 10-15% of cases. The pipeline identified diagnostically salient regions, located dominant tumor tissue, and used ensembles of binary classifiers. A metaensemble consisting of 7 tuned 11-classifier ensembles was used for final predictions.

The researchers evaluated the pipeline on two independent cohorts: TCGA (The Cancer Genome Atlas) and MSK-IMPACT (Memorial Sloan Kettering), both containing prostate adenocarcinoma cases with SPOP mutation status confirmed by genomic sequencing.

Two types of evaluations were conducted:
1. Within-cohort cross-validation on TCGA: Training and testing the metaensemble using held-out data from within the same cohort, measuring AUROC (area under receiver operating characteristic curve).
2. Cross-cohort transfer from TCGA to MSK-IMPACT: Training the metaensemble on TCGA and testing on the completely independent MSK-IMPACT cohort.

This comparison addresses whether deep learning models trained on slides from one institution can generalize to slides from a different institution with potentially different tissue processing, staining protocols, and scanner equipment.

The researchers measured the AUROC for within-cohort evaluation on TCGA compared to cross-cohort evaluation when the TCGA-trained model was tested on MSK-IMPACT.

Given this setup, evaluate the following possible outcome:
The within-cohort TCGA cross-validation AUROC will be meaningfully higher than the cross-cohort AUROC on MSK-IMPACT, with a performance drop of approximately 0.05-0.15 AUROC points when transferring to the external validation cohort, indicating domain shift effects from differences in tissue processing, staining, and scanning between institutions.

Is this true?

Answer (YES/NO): NO